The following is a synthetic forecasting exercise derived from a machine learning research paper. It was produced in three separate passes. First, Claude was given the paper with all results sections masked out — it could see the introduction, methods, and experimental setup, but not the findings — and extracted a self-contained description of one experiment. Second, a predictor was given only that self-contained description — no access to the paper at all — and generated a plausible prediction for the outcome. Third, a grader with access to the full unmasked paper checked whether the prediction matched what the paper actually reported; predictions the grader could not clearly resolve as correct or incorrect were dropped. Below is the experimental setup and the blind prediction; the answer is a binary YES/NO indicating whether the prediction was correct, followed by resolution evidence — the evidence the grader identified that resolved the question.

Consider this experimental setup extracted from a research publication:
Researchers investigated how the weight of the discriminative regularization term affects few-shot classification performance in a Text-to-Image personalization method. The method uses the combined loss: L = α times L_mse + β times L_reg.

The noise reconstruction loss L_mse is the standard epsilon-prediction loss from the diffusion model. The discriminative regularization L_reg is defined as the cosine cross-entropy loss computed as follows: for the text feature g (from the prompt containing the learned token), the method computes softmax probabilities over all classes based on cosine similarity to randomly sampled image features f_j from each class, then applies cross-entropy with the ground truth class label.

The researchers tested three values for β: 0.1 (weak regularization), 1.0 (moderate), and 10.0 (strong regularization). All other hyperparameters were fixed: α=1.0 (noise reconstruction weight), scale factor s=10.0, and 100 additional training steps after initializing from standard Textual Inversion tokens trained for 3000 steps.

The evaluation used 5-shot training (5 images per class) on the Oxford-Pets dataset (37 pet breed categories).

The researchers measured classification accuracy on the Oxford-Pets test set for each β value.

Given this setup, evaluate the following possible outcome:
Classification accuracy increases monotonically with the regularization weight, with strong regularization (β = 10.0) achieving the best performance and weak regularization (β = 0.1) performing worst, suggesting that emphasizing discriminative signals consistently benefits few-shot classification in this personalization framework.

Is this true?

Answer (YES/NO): NO